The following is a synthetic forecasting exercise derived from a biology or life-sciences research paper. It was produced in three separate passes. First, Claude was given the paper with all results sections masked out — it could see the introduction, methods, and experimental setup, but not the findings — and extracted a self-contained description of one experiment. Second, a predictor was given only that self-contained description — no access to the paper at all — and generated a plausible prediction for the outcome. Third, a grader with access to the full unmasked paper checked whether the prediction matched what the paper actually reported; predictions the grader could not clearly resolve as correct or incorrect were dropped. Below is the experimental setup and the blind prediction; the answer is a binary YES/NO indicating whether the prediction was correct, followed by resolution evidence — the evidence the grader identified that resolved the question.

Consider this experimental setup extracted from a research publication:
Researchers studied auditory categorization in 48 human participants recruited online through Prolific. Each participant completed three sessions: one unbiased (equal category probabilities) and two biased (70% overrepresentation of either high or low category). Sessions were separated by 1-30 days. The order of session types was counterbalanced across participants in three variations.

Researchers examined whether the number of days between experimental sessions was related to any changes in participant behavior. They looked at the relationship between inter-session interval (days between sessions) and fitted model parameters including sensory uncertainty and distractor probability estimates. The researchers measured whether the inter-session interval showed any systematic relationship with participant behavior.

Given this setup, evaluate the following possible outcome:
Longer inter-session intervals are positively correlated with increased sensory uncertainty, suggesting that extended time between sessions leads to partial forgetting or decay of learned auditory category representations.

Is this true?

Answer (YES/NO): NO